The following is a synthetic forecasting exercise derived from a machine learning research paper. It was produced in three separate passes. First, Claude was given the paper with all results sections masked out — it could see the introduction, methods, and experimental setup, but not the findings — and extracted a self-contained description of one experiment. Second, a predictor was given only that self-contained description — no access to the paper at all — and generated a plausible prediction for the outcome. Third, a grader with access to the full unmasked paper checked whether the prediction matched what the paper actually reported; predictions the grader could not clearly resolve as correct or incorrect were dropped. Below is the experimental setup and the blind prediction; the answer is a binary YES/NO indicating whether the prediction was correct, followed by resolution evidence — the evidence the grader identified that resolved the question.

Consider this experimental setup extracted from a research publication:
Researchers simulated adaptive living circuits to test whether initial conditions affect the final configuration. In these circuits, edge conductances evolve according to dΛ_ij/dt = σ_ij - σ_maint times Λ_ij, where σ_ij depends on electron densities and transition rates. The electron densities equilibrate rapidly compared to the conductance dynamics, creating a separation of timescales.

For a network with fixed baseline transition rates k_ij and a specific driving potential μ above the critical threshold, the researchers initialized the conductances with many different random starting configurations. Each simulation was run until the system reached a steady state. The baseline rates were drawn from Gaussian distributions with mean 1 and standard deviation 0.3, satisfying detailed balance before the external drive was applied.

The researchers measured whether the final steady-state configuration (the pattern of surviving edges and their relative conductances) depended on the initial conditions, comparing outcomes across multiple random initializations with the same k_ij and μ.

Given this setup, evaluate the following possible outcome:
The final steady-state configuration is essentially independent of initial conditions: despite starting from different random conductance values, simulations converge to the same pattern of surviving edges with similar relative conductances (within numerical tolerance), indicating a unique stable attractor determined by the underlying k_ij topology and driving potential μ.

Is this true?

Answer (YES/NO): YES